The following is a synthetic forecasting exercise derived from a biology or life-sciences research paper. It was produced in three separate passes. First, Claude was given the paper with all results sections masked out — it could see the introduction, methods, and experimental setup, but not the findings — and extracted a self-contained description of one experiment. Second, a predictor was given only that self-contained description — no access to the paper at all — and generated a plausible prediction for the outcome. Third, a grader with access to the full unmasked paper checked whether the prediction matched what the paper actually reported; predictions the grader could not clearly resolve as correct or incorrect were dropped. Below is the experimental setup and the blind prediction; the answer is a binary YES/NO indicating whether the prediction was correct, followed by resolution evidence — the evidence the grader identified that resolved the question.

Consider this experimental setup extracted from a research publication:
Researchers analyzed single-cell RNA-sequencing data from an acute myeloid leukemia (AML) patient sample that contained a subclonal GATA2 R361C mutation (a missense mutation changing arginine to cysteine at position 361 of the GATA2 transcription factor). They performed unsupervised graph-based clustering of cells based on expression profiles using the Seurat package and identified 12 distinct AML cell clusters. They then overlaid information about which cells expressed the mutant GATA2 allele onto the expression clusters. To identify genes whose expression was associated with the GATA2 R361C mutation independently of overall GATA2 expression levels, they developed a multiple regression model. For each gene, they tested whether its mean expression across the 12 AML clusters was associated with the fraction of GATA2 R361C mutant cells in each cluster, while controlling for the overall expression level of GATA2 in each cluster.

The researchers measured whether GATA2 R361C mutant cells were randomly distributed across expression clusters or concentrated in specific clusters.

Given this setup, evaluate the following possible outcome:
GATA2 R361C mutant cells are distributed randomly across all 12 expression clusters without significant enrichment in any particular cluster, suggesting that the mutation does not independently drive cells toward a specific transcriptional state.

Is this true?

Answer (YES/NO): NO